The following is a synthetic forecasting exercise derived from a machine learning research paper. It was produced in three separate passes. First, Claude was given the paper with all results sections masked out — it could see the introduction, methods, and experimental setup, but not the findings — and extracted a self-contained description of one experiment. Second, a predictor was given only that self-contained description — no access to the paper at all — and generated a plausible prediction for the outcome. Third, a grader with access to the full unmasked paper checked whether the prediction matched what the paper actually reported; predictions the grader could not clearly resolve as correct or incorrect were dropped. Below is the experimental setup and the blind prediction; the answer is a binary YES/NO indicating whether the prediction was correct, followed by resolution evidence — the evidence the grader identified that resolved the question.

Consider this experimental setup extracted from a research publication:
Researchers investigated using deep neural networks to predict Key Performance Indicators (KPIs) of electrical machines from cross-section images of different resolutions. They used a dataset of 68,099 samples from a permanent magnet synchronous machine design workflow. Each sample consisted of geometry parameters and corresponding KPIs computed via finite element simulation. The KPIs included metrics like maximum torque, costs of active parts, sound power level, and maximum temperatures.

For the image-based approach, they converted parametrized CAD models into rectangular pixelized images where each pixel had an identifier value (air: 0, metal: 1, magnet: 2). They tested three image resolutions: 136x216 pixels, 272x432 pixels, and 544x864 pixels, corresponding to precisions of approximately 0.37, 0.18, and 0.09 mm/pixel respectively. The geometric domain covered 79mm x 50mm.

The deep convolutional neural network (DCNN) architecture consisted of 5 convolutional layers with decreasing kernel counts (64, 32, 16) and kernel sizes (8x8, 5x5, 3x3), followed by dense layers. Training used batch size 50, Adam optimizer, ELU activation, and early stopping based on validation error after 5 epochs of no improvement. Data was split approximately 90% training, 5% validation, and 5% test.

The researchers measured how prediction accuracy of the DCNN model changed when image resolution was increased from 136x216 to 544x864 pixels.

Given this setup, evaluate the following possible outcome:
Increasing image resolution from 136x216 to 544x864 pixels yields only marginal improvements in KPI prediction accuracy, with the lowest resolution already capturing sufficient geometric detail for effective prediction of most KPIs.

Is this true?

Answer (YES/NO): NO